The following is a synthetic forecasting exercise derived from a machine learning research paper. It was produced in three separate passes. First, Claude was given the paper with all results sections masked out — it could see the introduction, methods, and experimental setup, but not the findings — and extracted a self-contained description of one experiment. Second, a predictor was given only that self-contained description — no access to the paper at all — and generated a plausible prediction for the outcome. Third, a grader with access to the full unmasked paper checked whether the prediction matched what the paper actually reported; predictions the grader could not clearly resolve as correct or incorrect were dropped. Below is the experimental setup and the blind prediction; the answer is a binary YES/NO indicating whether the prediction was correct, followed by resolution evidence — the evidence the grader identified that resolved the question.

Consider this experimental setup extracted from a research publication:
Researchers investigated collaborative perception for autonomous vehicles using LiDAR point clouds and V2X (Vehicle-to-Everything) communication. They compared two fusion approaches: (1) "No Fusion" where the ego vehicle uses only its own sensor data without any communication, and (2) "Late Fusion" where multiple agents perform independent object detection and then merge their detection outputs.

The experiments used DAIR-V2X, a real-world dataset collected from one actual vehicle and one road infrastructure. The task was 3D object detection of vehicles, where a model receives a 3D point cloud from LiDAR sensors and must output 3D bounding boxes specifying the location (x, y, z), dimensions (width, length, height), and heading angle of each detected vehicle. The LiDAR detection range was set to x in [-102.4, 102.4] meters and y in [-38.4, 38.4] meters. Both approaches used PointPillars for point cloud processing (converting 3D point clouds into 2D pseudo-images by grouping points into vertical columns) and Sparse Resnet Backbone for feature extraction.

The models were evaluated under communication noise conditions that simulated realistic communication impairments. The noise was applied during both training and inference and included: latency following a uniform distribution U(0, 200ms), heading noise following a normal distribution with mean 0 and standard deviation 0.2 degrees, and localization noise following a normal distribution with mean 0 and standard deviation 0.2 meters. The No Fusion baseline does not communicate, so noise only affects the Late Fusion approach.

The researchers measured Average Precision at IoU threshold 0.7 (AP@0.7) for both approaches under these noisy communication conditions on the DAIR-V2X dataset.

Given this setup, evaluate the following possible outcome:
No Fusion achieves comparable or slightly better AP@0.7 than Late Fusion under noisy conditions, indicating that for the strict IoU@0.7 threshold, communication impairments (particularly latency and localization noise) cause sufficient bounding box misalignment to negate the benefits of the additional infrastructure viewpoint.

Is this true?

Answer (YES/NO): NO